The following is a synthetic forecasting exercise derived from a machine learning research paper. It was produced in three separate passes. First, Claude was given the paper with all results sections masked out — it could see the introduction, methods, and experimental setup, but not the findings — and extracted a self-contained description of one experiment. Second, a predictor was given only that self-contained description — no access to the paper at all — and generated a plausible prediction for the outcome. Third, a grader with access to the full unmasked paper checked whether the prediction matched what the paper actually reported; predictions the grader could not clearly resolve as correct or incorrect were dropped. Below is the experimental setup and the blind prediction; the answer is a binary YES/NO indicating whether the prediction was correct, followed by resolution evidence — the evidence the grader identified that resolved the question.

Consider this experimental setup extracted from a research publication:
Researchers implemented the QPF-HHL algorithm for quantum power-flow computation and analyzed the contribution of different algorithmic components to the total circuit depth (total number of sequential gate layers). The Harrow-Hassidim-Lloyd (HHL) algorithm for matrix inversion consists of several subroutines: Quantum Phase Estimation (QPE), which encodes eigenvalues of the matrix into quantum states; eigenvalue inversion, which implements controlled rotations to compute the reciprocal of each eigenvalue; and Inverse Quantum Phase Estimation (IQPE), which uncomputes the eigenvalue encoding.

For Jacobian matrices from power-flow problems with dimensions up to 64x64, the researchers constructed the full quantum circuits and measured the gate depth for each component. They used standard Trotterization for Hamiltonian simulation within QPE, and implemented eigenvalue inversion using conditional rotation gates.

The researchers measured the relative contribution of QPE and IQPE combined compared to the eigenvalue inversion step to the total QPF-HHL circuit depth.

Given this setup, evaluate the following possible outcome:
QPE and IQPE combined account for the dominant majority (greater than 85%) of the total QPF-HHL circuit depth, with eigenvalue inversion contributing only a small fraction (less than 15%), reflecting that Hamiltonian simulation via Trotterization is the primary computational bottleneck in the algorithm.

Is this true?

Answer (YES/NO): YES